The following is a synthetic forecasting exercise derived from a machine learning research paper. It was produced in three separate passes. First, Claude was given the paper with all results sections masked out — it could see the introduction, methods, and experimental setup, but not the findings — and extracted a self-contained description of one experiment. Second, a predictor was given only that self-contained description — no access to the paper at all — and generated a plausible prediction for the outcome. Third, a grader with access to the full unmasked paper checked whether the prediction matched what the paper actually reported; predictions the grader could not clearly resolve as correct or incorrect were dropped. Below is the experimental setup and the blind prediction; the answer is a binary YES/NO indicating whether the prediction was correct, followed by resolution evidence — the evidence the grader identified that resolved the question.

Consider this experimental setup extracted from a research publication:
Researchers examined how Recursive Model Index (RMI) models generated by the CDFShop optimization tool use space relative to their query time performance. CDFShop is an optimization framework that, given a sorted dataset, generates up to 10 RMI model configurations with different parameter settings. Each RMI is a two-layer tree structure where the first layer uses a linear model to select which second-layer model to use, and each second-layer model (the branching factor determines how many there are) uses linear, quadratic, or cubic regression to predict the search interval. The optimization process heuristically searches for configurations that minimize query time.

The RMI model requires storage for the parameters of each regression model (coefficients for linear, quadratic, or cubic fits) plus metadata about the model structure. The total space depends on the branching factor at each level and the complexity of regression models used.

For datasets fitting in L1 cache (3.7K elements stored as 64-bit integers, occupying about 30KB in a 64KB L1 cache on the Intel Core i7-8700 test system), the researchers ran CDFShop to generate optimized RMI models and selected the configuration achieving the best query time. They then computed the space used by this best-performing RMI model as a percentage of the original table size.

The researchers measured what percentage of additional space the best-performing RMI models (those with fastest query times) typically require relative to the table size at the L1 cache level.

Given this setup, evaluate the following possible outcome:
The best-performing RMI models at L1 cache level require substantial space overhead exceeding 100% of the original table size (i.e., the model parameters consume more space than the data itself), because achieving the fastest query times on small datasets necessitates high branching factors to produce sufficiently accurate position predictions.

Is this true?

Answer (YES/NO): YES